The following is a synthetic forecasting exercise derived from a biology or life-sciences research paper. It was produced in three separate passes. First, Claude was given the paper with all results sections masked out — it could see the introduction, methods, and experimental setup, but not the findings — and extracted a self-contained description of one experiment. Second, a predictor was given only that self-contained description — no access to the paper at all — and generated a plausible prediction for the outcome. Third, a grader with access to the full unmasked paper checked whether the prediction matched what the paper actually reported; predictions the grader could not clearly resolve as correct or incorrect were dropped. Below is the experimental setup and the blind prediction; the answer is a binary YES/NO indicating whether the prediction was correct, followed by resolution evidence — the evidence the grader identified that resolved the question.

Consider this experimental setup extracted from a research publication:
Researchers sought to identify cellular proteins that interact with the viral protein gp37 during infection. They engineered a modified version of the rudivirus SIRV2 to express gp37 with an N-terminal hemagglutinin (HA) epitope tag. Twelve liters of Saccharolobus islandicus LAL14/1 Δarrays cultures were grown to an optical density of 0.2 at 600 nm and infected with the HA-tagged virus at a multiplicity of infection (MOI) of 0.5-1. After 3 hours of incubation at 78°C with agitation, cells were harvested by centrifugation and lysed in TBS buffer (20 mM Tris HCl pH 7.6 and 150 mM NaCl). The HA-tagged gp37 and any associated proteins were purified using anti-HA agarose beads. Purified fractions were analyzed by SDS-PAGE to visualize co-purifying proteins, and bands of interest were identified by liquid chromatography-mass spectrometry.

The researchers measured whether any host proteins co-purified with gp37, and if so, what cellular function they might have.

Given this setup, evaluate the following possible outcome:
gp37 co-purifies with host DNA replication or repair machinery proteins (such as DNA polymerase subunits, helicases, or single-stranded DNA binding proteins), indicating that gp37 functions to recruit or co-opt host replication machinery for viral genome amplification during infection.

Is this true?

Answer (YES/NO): NO